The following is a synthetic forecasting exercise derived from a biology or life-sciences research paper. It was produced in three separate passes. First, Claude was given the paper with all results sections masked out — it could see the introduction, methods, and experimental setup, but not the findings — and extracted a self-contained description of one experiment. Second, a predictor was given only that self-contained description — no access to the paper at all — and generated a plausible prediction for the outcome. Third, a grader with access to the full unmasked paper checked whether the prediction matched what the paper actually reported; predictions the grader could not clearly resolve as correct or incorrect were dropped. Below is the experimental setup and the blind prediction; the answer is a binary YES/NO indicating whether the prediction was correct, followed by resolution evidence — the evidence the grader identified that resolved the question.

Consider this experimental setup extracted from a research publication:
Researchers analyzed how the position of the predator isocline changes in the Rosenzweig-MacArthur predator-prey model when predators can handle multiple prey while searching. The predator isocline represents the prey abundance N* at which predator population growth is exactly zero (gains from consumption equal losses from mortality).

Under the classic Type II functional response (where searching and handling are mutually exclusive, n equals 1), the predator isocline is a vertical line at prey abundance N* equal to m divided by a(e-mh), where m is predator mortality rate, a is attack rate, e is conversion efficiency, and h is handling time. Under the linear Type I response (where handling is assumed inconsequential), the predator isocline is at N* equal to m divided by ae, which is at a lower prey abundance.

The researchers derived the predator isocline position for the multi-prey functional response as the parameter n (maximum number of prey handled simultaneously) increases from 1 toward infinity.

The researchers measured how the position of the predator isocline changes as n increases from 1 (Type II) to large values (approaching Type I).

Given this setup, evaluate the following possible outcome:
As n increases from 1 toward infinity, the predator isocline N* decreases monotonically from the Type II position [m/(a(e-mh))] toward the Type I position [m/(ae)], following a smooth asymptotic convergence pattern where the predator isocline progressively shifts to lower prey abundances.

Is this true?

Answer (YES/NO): YES